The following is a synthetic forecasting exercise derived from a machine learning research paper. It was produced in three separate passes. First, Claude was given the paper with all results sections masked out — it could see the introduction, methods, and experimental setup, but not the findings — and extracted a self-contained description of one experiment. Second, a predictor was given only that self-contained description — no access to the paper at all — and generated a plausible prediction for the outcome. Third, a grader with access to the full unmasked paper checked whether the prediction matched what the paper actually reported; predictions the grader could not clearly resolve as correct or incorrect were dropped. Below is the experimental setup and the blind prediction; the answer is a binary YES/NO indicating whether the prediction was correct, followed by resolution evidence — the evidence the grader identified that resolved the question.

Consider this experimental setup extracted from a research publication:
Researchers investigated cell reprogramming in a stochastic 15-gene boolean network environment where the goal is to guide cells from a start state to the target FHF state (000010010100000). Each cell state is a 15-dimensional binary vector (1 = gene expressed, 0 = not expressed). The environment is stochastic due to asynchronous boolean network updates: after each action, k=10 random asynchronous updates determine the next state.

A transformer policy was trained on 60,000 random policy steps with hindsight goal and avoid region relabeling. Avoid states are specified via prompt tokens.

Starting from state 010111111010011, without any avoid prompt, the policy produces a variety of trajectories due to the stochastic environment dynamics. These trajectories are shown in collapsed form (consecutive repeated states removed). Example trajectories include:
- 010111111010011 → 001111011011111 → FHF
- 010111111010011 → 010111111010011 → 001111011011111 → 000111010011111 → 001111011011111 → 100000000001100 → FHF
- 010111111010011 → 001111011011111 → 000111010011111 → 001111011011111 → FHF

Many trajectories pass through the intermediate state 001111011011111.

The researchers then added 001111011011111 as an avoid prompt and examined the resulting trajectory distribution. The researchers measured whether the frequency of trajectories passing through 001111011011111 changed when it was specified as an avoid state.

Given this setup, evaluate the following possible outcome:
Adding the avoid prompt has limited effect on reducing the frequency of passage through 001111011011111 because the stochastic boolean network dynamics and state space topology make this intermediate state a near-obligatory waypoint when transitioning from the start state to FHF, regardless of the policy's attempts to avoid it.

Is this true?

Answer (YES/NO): NO